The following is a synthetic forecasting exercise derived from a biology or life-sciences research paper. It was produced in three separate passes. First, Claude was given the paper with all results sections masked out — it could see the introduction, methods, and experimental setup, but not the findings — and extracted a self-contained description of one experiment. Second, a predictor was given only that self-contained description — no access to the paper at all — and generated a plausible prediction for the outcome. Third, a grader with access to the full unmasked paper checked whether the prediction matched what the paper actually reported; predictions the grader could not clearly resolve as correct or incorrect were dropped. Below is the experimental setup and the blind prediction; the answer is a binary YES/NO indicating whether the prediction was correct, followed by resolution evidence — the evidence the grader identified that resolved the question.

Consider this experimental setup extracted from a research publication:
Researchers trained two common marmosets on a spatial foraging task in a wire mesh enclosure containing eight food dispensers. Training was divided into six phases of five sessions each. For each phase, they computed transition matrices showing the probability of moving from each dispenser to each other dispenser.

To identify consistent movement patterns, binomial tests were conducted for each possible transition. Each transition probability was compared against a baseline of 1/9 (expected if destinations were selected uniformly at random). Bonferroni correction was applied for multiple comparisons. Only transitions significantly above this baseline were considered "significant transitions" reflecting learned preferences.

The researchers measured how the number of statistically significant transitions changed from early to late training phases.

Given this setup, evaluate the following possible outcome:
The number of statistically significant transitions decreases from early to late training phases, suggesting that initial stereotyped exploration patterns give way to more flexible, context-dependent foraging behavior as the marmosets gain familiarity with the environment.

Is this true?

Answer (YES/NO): NO